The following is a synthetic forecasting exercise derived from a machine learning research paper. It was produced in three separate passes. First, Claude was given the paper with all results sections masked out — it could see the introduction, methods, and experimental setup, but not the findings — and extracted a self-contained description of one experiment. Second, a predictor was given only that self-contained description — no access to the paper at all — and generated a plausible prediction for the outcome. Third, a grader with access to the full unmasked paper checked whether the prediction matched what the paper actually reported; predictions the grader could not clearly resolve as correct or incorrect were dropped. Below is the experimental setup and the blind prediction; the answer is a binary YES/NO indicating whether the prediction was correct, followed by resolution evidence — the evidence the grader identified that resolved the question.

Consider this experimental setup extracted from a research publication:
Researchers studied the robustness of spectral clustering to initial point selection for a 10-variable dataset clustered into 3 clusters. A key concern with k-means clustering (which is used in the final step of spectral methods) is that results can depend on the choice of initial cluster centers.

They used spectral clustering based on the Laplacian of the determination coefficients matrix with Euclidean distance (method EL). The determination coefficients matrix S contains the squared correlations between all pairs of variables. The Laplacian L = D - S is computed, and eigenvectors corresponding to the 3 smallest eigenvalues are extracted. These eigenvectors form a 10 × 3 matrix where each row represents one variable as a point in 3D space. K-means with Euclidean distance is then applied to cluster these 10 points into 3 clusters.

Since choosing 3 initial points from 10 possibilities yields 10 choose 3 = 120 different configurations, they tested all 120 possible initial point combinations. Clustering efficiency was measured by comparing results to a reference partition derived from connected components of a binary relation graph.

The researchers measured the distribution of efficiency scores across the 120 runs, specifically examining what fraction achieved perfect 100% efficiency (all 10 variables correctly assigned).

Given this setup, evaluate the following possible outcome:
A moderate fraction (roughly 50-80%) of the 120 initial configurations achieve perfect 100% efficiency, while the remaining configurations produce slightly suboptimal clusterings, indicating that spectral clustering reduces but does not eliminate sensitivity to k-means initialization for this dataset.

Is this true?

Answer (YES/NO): NO